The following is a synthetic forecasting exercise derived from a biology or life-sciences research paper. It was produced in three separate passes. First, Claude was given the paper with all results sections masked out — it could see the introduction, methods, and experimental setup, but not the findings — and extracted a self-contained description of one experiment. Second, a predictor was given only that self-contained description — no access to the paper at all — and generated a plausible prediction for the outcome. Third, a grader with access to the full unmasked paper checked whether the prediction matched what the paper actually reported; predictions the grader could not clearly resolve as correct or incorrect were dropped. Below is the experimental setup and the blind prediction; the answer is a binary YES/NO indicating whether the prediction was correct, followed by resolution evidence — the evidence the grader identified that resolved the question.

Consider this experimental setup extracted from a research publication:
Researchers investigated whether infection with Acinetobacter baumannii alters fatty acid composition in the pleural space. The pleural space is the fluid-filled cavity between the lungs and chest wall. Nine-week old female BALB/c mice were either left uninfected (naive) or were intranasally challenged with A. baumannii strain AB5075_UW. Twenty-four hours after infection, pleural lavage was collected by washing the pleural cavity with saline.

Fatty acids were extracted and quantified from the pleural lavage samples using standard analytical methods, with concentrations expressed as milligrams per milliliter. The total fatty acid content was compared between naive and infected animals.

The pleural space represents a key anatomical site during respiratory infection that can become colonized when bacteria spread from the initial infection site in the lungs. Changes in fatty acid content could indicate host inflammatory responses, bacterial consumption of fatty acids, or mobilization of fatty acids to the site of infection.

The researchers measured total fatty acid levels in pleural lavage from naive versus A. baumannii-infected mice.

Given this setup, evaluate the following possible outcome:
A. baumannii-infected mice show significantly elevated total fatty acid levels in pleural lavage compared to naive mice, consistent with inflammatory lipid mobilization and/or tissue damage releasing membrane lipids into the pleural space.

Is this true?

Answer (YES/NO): YES